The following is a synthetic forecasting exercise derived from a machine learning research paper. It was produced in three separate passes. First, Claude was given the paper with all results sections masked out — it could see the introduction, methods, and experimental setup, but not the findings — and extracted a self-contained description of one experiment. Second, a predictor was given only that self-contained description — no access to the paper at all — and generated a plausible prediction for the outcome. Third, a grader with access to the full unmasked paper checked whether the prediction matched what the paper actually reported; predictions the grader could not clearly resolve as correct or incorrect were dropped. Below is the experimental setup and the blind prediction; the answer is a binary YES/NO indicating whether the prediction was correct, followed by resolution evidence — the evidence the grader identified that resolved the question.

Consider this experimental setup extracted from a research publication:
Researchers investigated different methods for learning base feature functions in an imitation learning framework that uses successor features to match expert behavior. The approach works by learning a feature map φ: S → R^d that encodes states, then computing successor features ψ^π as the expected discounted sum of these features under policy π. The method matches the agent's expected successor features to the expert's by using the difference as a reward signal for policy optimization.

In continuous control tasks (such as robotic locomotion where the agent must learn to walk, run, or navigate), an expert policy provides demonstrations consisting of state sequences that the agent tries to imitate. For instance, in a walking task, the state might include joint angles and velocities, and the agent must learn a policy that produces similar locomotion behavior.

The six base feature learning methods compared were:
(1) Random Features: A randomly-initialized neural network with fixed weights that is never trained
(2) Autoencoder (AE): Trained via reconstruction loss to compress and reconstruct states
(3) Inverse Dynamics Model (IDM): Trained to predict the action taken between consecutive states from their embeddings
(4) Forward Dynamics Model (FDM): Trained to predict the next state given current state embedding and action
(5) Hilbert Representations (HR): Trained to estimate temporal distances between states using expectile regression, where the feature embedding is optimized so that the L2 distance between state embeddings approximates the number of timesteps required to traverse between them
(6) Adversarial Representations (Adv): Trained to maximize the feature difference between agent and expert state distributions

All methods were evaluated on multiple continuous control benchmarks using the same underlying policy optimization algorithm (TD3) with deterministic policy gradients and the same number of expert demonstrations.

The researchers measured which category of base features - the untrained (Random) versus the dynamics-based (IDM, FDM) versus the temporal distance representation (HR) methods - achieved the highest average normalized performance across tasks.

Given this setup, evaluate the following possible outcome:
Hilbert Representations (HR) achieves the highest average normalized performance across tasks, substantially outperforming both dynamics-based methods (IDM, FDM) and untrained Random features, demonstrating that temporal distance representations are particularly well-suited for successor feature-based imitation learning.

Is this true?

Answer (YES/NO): NO